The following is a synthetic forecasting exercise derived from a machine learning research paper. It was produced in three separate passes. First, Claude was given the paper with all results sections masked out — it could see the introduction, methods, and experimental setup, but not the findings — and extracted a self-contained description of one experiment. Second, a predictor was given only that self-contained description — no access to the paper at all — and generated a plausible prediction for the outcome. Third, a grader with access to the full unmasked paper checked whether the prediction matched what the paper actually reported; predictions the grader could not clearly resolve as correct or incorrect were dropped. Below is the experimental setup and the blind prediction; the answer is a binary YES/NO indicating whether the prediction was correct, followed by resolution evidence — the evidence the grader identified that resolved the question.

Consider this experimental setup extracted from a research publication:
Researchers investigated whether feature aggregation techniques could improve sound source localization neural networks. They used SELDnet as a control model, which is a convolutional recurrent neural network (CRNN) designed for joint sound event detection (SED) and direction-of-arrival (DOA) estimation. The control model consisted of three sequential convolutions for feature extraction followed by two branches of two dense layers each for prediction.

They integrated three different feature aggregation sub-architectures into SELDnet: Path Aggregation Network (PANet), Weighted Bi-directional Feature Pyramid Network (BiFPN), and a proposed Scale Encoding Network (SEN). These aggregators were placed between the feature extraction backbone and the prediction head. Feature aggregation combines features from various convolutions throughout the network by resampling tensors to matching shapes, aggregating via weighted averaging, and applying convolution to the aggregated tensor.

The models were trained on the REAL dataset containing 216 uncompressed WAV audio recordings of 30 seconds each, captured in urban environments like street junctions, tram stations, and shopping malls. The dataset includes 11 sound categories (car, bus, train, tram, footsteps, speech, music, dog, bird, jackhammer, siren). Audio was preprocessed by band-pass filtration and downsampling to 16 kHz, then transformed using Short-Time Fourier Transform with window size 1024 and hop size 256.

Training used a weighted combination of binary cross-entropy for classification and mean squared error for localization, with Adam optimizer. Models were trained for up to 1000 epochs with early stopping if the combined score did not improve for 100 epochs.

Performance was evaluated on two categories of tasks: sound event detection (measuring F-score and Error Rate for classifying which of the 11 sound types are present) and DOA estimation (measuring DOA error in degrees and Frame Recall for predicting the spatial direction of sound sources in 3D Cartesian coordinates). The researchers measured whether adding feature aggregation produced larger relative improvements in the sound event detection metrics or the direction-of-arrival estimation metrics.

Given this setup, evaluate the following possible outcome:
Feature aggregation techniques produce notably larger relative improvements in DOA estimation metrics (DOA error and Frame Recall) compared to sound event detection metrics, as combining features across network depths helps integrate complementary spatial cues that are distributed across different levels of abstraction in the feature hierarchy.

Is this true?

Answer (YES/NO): YES